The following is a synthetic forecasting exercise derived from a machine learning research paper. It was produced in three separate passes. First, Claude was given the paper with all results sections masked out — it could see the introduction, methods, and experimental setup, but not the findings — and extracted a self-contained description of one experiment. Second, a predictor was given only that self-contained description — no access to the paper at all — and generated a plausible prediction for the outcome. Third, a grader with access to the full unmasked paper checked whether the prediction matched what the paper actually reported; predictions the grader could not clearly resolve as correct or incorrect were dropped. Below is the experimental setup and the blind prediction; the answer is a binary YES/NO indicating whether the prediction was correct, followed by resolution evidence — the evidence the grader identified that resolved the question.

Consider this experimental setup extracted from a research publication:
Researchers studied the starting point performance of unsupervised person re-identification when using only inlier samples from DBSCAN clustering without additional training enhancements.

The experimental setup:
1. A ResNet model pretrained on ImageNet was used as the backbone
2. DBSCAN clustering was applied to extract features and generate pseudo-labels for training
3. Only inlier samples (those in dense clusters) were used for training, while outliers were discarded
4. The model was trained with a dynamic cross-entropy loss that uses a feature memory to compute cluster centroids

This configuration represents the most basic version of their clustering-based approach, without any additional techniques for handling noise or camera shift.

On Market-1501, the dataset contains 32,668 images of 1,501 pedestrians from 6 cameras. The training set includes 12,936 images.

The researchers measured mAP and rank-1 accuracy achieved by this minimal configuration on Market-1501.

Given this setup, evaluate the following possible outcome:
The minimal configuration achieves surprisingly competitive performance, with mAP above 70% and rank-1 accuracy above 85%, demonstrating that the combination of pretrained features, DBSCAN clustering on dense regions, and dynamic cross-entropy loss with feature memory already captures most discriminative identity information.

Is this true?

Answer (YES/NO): NO